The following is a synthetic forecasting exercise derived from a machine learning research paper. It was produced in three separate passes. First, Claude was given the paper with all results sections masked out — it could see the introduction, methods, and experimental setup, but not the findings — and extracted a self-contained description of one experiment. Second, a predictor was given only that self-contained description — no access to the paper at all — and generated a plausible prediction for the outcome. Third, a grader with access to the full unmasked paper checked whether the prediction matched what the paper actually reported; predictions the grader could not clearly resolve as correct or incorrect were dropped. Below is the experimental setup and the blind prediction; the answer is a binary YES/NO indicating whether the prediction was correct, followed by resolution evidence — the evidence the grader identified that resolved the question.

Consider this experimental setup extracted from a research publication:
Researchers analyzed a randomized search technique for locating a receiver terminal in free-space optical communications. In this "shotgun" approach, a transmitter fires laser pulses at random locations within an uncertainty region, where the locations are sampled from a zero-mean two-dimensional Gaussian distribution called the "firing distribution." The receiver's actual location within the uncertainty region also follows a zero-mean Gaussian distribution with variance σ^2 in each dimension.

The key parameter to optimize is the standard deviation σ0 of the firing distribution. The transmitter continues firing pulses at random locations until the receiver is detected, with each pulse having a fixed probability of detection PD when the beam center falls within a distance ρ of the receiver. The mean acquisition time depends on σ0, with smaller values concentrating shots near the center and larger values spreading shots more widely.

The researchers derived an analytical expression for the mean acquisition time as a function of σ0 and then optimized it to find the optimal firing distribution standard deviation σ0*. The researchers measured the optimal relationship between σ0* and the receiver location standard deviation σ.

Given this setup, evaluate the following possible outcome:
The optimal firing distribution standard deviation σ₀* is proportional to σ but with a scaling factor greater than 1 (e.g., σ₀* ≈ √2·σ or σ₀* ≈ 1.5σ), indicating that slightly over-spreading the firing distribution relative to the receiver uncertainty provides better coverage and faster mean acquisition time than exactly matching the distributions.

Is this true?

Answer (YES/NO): YES